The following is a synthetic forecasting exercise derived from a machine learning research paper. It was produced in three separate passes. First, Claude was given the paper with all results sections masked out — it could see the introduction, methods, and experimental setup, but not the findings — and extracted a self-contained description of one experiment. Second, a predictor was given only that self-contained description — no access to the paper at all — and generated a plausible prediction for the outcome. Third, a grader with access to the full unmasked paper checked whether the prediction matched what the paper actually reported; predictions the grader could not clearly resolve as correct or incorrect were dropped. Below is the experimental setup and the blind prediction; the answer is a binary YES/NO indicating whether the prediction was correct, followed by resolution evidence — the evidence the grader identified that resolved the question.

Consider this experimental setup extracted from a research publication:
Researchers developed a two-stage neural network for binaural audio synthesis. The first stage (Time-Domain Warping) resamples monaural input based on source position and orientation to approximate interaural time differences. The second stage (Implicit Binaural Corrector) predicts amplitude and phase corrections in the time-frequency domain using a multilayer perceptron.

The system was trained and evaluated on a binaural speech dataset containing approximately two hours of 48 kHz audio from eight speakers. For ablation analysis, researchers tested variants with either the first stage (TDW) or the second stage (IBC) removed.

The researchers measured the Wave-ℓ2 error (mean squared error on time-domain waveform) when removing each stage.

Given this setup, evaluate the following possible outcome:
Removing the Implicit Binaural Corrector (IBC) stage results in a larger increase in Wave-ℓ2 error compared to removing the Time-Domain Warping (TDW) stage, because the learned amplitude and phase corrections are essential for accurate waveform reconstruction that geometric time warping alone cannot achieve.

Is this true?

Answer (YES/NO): YES